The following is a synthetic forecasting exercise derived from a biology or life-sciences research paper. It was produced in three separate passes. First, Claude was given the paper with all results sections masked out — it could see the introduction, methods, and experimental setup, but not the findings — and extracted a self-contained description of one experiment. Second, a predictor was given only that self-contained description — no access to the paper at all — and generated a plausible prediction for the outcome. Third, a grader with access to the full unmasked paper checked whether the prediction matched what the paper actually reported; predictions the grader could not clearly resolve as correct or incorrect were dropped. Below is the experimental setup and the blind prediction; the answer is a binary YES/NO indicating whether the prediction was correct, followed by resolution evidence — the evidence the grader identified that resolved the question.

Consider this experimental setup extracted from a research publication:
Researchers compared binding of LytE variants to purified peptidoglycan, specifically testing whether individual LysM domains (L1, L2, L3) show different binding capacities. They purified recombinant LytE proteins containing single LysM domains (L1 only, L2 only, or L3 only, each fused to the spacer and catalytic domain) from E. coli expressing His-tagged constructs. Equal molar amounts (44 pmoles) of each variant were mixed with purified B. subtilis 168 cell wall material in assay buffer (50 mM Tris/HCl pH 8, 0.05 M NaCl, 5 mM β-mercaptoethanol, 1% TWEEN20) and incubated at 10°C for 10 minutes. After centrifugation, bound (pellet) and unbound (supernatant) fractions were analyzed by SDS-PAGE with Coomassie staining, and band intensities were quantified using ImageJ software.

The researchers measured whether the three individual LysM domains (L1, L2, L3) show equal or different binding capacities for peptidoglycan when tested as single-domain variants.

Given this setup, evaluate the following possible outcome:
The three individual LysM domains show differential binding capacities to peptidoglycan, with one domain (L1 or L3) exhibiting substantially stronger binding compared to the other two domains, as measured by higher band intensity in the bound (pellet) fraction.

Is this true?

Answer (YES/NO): NO